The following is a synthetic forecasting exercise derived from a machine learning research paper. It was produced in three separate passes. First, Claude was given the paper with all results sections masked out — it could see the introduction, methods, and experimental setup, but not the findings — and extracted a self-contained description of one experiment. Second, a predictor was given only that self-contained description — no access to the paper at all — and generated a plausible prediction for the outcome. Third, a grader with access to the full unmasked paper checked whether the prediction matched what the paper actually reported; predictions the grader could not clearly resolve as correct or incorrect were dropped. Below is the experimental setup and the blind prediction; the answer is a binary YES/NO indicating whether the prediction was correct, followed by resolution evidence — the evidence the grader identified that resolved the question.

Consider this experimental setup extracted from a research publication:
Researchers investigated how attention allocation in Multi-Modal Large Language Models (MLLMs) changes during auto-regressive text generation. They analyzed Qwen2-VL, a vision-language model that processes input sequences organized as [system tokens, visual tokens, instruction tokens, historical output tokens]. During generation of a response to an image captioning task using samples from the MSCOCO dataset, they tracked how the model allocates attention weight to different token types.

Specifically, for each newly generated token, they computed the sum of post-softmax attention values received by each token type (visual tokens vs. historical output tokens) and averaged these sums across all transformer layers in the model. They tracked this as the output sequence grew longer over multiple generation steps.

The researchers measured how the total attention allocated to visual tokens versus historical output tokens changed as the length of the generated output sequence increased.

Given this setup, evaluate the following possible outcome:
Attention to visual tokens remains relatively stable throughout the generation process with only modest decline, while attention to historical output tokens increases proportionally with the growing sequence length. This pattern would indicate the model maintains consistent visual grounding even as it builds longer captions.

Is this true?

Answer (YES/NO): NO